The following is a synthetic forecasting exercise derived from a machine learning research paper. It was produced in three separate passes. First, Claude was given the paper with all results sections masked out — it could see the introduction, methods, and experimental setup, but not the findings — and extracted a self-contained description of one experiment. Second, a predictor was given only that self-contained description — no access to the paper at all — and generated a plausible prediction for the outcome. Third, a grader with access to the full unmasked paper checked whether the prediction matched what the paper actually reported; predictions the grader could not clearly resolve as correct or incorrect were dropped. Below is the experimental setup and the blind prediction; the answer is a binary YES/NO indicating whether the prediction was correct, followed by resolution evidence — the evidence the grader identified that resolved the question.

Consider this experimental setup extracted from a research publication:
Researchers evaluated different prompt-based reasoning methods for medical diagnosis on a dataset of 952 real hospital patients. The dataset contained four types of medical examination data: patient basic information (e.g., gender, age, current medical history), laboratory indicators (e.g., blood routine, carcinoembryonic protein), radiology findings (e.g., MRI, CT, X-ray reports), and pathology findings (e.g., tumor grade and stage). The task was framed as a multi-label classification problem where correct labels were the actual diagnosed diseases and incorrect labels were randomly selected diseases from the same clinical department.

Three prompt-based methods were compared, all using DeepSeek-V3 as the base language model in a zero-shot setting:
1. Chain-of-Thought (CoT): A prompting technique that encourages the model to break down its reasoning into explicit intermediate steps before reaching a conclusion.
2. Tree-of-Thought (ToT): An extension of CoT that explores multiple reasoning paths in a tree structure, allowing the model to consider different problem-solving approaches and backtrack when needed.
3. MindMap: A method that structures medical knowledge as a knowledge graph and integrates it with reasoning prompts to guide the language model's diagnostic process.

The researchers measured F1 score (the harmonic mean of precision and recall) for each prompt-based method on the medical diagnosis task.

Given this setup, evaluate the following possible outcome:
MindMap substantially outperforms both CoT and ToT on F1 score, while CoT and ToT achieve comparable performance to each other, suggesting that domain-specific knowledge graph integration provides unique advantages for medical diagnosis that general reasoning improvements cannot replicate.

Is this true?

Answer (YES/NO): NO